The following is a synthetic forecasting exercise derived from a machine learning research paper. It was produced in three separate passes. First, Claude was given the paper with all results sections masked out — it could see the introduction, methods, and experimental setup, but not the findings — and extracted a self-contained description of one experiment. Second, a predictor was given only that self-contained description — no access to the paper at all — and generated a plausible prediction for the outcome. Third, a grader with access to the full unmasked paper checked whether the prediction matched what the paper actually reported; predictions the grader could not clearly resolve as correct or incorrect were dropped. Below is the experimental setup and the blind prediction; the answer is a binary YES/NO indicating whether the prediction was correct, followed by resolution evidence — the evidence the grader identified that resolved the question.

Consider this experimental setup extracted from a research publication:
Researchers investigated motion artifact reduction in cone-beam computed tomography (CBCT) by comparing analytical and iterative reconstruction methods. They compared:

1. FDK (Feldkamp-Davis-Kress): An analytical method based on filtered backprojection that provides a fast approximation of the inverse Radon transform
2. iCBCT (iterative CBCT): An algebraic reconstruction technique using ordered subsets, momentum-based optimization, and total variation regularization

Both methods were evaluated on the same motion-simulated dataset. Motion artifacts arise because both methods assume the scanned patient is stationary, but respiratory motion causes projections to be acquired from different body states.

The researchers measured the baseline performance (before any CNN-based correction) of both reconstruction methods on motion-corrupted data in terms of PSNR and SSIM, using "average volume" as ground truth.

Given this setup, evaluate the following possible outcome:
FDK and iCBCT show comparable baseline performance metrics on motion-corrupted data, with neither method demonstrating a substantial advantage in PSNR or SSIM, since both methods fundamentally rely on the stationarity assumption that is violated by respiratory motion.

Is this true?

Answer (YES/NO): NO